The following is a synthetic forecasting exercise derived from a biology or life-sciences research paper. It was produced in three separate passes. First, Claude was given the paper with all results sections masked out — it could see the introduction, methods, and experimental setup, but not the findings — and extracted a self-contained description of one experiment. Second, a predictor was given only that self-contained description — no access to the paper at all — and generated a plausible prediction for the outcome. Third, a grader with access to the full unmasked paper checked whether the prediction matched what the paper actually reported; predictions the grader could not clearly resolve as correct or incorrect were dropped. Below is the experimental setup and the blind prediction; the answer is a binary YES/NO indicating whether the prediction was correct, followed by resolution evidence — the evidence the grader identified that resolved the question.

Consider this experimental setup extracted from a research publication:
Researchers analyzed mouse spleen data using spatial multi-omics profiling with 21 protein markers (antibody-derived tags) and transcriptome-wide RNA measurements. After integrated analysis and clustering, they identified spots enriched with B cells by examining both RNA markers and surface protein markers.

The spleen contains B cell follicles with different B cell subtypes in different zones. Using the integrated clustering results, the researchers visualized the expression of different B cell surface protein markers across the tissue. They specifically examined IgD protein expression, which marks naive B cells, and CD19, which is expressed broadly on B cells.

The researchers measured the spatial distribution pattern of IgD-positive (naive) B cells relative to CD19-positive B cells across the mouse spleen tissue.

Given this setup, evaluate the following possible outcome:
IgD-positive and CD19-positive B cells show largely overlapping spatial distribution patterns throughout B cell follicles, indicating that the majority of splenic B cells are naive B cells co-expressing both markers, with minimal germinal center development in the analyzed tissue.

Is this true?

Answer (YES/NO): NO